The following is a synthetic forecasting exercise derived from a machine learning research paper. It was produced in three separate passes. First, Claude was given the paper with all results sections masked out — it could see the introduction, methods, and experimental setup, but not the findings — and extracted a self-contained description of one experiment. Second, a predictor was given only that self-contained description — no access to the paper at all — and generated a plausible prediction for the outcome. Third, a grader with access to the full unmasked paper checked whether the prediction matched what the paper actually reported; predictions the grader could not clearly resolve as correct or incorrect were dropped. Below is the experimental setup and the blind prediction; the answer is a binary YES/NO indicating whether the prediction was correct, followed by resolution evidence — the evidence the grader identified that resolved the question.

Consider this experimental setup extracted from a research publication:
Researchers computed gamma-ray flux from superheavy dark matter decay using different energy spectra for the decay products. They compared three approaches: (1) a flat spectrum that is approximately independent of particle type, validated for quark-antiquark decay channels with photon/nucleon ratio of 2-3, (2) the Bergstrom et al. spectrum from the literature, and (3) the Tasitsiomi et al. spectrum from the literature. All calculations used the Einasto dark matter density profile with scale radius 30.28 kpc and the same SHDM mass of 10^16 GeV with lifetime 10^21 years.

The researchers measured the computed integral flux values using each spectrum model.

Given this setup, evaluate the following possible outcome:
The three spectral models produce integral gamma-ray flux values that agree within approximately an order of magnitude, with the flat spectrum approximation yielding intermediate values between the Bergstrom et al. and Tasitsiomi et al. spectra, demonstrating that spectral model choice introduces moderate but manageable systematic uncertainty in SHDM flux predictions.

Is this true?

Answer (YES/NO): NO